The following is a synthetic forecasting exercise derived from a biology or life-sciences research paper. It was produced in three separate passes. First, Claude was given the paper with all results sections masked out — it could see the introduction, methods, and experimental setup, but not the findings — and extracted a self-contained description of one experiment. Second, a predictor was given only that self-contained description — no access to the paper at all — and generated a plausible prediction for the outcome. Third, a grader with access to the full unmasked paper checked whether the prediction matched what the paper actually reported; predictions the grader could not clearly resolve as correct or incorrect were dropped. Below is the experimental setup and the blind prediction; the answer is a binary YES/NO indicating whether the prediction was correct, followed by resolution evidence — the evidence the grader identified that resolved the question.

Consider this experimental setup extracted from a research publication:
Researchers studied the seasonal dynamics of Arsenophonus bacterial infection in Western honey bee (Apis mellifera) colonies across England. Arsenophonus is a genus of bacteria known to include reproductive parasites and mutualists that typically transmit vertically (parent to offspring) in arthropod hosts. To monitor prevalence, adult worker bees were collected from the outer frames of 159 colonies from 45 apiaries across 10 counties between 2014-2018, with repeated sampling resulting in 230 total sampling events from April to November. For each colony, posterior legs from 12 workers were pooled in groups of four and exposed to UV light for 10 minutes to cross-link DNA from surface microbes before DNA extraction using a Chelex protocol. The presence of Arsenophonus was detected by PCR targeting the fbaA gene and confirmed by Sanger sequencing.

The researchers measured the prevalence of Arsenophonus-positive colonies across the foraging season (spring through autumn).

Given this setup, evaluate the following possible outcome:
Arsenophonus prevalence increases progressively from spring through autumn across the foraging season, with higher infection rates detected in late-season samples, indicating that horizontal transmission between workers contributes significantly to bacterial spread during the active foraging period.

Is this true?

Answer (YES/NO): NO